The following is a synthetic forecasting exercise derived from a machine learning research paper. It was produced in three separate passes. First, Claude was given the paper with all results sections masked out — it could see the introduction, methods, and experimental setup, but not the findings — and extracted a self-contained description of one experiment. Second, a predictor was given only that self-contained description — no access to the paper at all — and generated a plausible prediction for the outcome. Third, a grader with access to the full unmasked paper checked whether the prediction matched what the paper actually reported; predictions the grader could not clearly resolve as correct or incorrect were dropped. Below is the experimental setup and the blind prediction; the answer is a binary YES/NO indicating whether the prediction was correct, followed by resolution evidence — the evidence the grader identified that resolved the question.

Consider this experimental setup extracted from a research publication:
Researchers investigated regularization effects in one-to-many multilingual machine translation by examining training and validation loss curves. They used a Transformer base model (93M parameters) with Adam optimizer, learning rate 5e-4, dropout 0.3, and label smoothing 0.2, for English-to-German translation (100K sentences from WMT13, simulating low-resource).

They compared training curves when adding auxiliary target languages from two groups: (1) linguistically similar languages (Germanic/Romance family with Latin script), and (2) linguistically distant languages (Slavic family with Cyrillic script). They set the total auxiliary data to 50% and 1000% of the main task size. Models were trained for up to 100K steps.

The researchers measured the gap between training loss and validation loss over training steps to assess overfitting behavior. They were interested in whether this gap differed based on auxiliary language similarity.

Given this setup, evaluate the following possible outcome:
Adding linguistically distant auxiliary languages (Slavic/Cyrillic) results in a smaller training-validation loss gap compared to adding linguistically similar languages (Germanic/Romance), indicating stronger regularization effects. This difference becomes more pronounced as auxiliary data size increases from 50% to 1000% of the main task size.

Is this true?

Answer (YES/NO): NO